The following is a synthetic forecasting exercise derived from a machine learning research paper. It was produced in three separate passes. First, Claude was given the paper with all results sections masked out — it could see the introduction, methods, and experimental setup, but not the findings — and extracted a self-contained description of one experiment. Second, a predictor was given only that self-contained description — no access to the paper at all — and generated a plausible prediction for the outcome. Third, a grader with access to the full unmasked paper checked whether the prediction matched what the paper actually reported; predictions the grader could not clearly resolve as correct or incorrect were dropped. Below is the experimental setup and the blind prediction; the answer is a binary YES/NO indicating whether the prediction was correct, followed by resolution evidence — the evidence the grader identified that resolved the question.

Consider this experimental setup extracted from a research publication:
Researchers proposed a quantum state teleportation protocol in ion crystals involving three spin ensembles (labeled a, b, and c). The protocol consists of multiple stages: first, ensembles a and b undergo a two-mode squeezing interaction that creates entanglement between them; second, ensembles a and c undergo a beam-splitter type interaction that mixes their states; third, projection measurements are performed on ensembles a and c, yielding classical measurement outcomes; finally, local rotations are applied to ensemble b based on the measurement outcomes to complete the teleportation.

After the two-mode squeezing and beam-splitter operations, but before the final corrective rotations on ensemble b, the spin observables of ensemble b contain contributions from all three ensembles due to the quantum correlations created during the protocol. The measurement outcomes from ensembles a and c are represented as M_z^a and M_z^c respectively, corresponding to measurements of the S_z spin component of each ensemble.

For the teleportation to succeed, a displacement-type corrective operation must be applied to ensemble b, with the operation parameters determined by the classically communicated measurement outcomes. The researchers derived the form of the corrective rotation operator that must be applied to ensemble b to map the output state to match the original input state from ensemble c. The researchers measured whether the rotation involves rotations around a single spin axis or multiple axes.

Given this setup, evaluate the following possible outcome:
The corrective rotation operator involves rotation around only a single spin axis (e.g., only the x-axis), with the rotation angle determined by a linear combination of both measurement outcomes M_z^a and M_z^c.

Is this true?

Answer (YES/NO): NO